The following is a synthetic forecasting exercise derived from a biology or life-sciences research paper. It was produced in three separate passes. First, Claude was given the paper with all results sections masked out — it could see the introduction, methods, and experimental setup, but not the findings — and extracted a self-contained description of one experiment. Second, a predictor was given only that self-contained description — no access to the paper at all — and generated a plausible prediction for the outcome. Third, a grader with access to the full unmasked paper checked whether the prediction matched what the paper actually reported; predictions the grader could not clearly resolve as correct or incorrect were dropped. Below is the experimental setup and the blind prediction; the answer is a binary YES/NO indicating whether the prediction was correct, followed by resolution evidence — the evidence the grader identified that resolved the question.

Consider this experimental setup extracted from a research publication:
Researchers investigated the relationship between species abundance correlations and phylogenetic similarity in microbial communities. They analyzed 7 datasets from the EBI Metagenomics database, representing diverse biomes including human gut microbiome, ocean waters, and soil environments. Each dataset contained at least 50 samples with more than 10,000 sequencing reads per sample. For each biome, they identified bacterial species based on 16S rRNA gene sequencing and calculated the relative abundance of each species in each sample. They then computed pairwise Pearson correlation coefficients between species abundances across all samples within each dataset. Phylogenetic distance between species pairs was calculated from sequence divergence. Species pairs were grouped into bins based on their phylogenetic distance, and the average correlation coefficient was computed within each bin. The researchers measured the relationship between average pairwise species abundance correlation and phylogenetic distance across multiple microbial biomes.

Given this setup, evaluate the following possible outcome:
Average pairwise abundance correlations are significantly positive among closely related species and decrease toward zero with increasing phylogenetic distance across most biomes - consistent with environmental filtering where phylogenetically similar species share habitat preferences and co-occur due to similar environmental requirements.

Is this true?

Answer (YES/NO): YES